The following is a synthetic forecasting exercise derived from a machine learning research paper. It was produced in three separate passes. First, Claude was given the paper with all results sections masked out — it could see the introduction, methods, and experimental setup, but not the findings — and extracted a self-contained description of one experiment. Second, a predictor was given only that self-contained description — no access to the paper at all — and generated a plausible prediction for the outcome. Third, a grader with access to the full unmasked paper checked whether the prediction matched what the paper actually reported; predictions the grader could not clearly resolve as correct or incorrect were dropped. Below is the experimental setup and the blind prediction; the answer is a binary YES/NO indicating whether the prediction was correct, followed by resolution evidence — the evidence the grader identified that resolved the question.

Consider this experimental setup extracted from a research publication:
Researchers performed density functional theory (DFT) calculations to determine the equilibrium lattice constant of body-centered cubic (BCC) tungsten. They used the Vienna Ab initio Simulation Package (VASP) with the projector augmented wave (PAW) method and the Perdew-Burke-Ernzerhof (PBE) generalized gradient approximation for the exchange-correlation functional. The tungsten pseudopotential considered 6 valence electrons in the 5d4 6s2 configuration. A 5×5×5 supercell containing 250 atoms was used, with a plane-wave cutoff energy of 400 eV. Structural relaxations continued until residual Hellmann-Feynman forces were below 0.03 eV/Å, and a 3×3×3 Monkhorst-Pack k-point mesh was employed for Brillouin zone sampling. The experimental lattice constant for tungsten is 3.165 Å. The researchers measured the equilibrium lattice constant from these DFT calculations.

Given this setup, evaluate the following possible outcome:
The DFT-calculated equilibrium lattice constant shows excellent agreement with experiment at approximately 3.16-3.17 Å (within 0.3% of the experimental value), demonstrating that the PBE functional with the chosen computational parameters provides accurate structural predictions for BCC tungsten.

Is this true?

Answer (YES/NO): NO